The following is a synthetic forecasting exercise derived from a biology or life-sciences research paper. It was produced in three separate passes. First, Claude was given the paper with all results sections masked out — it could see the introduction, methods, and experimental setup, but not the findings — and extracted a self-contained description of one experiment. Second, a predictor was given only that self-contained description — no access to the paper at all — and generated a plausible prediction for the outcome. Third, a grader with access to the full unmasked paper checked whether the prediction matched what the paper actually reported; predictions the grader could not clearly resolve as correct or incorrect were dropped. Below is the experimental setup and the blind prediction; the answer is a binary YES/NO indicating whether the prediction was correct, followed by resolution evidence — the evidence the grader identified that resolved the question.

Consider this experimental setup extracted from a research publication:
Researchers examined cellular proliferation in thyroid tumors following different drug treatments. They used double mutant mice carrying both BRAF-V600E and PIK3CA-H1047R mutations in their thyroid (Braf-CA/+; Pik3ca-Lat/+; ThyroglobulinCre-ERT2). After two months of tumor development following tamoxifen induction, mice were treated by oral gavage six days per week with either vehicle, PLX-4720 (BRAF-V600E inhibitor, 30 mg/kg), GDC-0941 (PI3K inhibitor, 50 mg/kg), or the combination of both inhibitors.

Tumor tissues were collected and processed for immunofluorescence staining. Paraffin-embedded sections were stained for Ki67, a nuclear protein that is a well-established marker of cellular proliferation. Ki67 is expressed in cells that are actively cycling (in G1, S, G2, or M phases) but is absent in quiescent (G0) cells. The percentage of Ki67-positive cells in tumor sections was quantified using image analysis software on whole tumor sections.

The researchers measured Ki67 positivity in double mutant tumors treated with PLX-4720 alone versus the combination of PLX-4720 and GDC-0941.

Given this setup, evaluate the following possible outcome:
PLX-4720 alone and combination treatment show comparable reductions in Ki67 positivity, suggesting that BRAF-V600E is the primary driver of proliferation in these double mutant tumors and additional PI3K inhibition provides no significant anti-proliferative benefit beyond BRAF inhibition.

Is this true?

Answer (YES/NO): NO